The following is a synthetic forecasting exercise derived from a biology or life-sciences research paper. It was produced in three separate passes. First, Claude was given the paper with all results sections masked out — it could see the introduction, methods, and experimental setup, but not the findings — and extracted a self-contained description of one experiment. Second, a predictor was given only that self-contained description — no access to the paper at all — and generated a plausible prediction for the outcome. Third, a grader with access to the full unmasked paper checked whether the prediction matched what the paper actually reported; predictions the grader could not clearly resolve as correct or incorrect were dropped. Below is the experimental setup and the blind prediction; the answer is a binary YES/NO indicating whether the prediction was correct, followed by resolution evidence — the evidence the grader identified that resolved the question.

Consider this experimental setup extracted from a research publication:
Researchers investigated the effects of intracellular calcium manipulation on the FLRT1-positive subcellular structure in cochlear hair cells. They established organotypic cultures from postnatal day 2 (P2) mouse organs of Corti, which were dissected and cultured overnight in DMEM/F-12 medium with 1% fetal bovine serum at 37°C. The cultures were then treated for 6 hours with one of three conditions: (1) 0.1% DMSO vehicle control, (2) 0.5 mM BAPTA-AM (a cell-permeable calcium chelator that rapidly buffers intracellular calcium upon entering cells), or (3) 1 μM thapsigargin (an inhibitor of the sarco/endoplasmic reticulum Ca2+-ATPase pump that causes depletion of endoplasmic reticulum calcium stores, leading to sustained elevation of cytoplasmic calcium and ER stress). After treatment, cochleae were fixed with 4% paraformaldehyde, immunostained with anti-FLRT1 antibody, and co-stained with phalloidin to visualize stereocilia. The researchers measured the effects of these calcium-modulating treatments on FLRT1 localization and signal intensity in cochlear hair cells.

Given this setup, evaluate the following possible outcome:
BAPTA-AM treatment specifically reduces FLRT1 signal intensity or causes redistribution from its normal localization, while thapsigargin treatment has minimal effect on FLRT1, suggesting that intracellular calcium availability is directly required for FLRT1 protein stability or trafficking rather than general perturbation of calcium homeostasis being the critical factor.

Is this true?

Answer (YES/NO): NO